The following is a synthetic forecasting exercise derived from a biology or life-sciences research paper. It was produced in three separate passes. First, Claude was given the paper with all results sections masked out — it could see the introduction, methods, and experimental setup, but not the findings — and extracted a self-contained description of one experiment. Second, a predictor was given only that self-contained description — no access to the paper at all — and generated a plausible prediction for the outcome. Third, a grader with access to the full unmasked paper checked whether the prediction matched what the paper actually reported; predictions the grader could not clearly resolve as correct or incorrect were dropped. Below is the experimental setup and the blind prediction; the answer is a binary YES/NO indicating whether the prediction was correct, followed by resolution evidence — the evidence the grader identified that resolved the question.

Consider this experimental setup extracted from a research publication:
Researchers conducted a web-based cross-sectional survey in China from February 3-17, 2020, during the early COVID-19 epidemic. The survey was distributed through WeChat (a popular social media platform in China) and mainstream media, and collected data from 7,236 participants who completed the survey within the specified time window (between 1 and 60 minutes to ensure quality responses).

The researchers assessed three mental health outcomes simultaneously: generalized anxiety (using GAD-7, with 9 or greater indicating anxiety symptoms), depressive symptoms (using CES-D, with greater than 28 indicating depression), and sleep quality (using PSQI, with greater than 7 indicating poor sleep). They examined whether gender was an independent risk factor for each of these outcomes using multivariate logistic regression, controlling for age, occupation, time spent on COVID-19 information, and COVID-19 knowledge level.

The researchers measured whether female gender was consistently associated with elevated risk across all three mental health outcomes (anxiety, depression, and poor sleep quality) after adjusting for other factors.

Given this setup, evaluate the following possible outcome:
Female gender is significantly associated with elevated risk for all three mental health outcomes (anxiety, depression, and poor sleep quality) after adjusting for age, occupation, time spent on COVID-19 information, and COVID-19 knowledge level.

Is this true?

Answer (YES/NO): NO